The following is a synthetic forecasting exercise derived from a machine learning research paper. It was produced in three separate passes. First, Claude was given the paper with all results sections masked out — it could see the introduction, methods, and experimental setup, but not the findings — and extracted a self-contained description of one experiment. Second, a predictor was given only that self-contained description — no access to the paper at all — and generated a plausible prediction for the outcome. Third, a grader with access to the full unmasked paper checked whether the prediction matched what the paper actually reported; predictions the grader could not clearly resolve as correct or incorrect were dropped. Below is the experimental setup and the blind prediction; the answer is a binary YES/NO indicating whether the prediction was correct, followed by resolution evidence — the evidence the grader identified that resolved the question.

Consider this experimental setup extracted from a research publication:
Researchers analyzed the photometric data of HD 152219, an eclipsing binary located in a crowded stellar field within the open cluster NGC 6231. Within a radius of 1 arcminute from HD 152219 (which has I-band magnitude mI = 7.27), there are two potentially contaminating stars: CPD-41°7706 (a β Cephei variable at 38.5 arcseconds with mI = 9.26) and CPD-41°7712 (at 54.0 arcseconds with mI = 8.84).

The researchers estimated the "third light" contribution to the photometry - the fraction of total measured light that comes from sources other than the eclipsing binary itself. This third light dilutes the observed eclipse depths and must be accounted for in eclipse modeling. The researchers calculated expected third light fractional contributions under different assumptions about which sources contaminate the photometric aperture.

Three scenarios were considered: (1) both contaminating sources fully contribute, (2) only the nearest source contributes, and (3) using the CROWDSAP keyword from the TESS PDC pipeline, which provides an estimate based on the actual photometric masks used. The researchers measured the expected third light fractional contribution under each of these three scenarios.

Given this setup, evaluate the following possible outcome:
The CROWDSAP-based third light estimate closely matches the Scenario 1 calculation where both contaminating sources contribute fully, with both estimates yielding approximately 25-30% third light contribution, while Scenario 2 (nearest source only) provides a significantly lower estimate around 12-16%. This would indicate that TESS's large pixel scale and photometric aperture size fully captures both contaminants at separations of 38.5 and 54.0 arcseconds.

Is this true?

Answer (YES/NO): NO